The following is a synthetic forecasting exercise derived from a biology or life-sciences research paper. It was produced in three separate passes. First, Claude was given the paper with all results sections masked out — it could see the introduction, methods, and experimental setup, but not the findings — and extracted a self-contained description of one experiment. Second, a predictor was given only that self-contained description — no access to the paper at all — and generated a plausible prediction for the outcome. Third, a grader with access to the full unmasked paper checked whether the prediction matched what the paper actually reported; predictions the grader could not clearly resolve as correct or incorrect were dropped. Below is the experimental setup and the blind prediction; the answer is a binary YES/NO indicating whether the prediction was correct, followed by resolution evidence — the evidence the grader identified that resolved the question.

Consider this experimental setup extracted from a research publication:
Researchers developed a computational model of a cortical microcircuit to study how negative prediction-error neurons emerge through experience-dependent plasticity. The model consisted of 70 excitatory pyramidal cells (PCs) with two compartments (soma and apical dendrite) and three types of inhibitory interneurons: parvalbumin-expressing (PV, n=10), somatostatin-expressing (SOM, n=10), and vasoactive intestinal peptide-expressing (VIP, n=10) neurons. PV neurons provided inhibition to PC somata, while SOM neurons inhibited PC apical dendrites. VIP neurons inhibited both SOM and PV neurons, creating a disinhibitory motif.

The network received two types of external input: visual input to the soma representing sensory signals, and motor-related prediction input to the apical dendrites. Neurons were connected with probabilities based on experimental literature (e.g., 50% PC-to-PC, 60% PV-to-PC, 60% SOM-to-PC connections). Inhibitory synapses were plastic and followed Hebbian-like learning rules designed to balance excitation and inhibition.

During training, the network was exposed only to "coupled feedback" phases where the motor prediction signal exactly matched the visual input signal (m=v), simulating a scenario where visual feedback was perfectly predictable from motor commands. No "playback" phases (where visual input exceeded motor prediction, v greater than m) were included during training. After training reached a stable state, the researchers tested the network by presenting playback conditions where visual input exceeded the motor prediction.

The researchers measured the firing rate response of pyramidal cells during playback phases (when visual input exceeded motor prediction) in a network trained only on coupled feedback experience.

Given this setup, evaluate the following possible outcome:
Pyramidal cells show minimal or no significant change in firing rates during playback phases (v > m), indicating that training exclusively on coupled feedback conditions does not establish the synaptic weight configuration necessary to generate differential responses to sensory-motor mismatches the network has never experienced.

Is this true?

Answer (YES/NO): NO